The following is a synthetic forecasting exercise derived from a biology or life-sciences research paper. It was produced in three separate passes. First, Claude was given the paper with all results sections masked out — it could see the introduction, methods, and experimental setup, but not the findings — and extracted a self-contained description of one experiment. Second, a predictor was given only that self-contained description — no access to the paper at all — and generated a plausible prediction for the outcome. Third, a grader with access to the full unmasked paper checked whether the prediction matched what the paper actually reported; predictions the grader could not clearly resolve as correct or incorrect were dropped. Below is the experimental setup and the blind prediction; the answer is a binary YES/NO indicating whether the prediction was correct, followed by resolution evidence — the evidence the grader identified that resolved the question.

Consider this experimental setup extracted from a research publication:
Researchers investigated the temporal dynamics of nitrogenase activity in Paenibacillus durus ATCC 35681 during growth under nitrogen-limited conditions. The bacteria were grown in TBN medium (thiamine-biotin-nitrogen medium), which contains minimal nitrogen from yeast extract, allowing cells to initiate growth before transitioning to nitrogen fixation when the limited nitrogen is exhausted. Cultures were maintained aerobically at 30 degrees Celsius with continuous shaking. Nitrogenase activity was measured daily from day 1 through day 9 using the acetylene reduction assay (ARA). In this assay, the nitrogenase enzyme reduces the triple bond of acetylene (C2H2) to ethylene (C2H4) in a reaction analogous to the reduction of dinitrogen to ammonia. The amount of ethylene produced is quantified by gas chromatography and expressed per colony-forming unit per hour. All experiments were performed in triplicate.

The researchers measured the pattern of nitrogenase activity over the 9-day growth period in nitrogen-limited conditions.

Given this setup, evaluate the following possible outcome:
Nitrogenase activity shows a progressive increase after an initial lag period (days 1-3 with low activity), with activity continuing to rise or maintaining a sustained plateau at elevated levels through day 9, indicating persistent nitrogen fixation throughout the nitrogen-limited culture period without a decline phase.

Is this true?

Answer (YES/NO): NO